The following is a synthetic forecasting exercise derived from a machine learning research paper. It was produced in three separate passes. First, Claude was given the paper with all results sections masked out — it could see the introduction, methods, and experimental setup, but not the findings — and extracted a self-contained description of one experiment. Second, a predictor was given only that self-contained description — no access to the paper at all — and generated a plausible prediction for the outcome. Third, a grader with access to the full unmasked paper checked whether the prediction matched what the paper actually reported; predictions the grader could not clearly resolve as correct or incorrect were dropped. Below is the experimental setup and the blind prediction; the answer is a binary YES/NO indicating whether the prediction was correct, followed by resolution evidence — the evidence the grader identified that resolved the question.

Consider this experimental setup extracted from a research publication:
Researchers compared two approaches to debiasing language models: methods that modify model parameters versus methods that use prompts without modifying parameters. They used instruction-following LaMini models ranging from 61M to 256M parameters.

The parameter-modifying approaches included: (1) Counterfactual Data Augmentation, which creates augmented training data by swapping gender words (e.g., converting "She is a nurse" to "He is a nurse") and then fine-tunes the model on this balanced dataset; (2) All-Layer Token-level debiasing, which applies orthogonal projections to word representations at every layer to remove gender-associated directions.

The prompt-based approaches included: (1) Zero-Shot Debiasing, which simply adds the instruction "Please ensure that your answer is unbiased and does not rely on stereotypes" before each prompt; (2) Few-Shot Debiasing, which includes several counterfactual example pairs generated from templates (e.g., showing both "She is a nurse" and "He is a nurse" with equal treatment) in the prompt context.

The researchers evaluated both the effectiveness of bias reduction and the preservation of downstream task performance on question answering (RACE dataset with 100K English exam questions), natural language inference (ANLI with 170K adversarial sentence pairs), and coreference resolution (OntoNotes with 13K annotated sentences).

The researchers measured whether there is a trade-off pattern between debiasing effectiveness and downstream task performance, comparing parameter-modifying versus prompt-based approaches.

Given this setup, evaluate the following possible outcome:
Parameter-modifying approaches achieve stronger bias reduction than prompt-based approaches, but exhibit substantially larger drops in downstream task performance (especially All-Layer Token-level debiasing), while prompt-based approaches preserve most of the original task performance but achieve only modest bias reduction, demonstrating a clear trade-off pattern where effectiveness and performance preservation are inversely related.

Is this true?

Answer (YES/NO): NO